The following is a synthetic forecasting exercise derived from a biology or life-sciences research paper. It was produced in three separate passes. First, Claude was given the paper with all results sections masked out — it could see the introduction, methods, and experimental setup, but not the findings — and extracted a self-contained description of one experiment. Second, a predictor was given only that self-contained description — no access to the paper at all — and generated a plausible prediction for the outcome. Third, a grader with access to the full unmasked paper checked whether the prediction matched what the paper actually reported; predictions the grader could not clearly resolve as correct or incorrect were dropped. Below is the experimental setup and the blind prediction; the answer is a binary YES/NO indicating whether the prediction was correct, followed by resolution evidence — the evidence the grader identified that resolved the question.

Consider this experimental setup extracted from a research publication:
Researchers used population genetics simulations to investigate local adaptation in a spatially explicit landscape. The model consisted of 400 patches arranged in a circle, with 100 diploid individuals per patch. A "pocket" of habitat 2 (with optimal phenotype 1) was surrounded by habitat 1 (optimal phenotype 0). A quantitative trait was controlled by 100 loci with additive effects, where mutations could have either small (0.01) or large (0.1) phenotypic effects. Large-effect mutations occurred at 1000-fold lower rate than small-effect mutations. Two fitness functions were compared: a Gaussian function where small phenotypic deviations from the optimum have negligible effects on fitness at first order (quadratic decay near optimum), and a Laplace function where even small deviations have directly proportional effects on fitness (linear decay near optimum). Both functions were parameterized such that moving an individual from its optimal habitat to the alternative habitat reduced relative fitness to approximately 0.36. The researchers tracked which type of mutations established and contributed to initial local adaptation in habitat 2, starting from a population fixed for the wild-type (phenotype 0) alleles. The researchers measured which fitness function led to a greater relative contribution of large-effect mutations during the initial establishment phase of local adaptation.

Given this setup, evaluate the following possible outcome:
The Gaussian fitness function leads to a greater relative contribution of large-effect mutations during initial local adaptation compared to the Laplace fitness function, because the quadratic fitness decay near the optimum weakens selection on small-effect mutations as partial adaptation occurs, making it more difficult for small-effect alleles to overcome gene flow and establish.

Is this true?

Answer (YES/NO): NO